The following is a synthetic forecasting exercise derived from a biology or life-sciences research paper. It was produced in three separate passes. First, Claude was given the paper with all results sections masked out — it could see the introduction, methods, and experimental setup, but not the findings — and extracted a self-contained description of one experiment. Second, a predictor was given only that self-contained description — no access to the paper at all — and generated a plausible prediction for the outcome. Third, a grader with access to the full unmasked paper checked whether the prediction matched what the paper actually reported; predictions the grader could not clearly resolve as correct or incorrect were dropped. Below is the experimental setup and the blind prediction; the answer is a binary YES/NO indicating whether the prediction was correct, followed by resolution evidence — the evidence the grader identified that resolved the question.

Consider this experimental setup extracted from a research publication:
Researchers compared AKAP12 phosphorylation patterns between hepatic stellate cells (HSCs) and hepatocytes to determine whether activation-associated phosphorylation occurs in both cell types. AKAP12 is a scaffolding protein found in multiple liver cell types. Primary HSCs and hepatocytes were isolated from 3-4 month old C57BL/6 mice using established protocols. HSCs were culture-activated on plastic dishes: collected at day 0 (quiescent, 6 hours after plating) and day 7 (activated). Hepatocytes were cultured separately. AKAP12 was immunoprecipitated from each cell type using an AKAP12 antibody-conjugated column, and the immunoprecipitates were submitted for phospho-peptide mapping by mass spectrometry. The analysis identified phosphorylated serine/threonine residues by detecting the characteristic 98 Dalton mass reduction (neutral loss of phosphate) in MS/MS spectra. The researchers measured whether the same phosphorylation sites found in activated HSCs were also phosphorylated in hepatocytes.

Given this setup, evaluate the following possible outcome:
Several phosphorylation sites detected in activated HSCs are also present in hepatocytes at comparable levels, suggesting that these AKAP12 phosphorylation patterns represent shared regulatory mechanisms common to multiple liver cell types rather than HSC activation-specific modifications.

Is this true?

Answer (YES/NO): NO